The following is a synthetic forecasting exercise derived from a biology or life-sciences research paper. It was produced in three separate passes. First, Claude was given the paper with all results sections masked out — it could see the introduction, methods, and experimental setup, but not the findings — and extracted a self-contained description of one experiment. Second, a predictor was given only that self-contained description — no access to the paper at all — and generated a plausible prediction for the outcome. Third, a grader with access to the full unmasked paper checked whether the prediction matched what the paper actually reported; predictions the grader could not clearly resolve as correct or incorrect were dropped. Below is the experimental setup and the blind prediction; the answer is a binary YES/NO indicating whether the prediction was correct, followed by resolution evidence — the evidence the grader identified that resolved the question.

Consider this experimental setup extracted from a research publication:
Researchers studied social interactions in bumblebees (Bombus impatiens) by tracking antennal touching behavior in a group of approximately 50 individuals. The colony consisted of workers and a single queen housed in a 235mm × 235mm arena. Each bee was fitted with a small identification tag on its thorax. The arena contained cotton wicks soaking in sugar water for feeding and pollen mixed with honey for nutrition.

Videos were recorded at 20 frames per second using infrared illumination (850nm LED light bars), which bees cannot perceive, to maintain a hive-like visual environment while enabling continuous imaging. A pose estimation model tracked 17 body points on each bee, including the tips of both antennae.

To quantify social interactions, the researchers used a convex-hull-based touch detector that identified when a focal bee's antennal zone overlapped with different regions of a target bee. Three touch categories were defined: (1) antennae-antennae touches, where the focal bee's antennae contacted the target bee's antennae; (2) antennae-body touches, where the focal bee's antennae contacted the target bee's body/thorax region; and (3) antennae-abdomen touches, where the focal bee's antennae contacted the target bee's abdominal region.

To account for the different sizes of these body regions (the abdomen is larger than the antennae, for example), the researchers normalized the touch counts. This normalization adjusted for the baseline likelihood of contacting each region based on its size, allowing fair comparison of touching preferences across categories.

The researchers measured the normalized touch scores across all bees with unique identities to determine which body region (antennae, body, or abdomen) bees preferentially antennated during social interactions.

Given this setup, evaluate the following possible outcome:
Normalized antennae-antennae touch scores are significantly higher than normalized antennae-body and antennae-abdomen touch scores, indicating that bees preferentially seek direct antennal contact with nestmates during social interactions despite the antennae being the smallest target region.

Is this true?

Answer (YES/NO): YES